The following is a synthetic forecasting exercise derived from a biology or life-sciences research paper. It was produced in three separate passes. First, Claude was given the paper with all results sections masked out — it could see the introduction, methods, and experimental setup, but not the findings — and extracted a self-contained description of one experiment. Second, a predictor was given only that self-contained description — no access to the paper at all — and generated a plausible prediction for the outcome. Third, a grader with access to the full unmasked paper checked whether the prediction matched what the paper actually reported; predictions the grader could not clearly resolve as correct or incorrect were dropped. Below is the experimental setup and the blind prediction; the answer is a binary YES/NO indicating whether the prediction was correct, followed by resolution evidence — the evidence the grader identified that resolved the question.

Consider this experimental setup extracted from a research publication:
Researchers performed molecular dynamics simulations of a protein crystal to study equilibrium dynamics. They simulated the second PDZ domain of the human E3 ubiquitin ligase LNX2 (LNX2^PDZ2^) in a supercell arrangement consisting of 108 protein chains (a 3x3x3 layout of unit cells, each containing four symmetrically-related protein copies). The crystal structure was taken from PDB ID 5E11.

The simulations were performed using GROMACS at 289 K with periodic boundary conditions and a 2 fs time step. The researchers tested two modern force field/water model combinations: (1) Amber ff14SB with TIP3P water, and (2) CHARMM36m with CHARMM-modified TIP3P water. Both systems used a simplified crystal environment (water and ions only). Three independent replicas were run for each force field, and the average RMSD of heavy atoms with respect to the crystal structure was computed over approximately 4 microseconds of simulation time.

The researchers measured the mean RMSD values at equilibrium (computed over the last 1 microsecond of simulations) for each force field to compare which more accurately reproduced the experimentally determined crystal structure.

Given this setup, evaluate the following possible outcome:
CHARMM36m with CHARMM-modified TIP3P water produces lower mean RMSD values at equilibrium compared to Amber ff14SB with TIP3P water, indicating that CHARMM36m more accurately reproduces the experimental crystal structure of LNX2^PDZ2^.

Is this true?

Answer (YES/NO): NO